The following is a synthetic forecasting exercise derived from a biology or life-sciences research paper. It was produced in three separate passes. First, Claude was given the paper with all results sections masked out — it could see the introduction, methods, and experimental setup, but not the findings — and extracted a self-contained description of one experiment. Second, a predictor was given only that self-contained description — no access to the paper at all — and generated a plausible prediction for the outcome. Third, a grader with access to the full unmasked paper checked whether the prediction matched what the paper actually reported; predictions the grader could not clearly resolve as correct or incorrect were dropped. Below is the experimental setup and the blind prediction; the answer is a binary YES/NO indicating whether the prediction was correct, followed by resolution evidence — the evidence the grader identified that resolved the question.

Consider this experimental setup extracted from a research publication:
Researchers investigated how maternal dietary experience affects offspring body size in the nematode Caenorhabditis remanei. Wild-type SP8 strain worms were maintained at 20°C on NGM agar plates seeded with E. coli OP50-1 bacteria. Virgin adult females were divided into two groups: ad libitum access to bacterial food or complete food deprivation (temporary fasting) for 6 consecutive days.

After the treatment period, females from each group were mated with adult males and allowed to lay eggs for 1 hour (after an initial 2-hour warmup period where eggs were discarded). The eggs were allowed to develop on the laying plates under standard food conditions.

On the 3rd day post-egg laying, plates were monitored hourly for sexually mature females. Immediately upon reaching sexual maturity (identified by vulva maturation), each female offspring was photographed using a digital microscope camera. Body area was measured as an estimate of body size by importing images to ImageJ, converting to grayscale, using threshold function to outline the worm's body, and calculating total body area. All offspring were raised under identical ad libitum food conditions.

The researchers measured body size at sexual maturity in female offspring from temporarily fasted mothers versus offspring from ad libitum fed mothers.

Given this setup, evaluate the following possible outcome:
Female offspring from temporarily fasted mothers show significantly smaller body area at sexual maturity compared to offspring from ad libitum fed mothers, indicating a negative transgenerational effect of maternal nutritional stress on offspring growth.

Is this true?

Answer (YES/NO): YES